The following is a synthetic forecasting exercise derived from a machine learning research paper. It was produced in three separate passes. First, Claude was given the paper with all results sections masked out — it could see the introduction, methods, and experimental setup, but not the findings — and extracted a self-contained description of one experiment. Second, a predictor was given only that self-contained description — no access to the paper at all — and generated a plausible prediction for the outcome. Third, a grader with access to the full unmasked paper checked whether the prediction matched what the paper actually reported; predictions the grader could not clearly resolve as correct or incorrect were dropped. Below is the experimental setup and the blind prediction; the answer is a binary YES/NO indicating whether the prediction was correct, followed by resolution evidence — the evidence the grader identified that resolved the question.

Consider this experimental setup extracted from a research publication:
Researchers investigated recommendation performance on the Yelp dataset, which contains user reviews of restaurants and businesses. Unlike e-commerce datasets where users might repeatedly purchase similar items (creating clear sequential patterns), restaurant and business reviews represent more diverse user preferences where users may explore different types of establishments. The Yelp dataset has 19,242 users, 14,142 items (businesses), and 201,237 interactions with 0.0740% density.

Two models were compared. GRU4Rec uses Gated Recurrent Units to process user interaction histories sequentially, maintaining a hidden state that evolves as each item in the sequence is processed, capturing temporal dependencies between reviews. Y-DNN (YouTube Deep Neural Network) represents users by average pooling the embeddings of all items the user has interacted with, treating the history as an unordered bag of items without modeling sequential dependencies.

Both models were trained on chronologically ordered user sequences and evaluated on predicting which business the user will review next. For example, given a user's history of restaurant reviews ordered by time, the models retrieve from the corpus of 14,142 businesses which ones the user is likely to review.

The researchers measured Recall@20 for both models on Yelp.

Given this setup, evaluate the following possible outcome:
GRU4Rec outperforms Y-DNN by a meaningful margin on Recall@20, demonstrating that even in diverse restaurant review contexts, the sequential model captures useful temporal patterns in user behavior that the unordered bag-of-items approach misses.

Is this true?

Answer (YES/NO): NO